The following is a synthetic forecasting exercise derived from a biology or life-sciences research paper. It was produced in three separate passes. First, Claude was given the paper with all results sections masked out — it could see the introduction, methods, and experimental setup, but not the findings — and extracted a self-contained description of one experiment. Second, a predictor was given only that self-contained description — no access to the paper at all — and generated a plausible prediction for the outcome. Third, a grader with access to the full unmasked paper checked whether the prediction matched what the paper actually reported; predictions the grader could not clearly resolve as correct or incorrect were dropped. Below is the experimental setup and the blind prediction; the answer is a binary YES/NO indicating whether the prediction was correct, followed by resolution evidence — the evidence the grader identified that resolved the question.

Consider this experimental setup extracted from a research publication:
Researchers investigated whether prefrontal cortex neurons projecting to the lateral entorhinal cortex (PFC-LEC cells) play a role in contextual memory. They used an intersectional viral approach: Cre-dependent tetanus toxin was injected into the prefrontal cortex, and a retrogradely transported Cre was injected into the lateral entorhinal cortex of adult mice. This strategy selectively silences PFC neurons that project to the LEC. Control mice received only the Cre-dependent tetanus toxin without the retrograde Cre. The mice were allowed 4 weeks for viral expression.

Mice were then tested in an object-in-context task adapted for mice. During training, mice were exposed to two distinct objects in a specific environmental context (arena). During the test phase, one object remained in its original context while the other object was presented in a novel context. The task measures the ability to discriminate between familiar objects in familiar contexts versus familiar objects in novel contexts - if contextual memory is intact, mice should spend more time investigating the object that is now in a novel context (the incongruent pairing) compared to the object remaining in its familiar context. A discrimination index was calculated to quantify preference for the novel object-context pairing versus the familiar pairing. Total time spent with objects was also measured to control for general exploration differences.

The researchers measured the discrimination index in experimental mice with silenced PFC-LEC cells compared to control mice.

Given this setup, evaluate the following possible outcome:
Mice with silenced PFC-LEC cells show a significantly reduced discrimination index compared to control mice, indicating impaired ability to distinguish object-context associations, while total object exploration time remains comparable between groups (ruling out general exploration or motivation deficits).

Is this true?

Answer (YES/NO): NO